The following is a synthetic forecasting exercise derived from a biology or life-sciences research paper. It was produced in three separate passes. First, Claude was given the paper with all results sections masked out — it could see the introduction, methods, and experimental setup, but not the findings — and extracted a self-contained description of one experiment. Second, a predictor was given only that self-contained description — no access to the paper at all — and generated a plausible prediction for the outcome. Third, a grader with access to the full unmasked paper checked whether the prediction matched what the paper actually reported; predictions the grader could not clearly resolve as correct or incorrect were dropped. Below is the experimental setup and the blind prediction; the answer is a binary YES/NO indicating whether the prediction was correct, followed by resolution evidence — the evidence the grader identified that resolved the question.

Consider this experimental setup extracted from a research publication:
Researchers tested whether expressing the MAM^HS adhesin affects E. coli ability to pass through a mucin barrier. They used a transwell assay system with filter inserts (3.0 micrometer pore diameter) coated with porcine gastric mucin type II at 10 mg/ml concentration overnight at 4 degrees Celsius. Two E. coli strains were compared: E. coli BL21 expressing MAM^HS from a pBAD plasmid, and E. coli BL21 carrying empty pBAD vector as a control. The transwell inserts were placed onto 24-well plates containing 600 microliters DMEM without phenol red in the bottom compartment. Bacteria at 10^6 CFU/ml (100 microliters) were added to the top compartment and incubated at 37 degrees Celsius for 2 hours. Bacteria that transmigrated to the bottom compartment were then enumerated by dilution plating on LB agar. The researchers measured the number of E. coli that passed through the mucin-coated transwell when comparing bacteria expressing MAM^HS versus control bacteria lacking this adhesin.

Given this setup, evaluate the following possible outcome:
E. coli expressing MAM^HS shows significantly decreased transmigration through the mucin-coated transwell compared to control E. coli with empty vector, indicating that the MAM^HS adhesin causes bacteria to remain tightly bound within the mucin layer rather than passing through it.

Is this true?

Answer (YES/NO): YES